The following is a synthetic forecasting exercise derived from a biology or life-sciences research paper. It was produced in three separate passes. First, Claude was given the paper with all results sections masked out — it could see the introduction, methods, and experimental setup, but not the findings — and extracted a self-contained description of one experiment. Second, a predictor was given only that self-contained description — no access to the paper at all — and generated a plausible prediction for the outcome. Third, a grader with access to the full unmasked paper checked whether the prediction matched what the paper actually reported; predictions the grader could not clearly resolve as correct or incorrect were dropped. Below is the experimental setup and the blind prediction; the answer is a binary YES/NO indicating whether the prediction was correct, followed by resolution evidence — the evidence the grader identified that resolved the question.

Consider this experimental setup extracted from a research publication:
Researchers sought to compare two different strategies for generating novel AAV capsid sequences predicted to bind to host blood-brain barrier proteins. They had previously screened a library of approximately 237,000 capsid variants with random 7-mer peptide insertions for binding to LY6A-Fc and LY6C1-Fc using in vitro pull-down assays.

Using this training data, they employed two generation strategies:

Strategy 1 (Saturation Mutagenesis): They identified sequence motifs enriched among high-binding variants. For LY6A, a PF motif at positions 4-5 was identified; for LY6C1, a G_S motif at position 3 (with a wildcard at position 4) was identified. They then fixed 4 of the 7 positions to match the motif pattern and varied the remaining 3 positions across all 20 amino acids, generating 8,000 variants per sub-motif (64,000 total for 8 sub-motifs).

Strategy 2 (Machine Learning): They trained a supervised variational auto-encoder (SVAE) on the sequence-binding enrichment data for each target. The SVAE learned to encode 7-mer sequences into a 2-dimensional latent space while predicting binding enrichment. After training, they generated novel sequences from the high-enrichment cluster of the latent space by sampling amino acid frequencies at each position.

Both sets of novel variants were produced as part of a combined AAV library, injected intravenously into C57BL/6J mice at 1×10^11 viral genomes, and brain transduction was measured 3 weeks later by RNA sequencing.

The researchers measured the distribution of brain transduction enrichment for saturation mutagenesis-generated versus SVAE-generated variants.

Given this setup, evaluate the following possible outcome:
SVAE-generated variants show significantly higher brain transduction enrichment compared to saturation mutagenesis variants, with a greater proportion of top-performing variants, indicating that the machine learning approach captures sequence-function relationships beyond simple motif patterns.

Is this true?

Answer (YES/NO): NO